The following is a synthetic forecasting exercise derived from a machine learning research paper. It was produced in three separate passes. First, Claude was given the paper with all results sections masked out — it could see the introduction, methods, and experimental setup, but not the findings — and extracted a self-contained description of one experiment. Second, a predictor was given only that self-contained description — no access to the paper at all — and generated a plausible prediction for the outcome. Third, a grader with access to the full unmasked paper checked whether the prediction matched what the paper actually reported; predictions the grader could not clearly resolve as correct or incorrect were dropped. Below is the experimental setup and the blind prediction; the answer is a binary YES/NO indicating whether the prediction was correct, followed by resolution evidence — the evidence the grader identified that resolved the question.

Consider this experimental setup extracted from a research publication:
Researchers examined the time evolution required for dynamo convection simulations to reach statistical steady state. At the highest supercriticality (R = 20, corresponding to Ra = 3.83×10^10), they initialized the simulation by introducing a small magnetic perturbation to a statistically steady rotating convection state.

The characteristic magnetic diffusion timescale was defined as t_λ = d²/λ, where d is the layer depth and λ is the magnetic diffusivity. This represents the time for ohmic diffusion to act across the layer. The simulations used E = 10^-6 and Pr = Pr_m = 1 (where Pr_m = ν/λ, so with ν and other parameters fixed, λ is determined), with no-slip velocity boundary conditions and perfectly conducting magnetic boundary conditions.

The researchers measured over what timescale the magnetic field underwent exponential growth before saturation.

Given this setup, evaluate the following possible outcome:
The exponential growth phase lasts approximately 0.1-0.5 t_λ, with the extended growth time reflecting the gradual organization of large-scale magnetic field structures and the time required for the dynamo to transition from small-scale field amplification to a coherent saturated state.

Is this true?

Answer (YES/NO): NO